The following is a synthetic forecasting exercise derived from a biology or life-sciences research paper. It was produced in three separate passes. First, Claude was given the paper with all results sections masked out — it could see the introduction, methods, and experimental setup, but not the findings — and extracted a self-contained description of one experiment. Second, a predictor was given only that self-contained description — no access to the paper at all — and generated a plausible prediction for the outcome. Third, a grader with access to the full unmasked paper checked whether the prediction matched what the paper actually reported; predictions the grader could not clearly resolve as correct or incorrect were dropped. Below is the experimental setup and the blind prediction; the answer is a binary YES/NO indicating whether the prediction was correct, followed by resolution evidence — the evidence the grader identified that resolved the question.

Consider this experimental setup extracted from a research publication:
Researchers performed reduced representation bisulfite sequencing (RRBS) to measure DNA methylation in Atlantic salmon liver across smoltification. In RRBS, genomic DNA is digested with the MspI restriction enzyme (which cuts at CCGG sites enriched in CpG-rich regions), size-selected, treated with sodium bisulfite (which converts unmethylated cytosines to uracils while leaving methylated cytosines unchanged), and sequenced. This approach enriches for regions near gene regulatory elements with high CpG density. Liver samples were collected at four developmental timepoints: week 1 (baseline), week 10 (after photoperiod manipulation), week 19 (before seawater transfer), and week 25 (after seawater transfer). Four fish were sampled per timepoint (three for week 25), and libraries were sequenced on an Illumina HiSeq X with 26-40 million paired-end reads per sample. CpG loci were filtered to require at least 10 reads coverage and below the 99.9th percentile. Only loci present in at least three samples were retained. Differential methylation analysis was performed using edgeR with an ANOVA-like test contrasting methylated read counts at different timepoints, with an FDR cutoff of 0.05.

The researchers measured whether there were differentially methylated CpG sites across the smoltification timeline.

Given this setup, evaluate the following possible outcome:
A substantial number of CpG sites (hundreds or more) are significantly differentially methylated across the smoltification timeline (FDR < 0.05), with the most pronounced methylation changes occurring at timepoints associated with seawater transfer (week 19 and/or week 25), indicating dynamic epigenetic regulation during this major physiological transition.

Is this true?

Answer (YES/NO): NO